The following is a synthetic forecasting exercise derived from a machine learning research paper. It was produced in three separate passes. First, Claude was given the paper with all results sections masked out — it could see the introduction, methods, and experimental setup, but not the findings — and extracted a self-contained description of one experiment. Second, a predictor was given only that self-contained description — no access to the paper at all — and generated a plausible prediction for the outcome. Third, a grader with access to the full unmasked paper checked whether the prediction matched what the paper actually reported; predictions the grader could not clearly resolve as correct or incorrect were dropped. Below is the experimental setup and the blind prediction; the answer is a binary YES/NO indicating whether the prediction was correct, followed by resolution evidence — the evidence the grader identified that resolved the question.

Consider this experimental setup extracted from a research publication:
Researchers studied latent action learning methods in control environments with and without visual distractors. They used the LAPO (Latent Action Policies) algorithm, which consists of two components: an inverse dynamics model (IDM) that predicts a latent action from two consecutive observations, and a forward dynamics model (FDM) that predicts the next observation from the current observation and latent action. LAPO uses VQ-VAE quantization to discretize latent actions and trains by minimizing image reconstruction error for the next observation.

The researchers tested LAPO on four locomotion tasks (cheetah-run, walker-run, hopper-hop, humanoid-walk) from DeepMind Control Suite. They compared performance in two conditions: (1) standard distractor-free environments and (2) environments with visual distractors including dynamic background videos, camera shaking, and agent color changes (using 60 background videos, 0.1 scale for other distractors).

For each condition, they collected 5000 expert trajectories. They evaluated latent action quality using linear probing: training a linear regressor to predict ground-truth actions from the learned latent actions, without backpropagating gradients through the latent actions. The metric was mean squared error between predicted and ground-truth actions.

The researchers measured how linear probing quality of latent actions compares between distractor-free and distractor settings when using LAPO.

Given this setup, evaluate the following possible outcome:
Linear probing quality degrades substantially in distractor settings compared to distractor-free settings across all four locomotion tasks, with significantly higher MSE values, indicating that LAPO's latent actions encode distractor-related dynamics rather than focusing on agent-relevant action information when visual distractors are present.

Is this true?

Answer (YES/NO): YES